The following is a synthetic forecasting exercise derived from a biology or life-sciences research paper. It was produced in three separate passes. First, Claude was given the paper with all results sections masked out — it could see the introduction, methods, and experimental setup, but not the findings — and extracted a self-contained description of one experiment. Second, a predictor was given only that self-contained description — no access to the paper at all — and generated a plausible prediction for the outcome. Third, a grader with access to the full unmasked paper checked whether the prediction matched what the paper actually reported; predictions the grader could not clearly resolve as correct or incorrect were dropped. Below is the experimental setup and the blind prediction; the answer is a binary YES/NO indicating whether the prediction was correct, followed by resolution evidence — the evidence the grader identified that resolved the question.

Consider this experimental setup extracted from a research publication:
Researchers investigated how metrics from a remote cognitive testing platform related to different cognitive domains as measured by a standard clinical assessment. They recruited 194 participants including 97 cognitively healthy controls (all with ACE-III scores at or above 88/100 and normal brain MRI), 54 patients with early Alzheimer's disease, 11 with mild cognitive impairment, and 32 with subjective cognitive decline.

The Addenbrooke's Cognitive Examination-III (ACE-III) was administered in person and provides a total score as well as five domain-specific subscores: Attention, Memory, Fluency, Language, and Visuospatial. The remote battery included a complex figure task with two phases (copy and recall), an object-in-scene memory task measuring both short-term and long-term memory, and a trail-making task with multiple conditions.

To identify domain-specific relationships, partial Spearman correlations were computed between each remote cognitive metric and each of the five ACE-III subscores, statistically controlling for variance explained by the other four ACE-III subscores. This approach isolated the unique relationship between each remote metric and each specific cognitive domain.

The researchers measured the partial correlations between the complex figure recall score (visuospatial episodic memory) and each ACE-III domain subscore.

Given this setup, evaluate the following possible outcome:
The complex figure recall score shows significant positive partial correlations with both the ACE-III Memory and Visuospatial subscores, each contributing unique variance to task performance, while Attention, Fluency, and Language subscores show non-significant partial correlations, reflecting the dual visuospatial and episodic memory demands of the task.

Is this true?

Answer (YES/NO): NO